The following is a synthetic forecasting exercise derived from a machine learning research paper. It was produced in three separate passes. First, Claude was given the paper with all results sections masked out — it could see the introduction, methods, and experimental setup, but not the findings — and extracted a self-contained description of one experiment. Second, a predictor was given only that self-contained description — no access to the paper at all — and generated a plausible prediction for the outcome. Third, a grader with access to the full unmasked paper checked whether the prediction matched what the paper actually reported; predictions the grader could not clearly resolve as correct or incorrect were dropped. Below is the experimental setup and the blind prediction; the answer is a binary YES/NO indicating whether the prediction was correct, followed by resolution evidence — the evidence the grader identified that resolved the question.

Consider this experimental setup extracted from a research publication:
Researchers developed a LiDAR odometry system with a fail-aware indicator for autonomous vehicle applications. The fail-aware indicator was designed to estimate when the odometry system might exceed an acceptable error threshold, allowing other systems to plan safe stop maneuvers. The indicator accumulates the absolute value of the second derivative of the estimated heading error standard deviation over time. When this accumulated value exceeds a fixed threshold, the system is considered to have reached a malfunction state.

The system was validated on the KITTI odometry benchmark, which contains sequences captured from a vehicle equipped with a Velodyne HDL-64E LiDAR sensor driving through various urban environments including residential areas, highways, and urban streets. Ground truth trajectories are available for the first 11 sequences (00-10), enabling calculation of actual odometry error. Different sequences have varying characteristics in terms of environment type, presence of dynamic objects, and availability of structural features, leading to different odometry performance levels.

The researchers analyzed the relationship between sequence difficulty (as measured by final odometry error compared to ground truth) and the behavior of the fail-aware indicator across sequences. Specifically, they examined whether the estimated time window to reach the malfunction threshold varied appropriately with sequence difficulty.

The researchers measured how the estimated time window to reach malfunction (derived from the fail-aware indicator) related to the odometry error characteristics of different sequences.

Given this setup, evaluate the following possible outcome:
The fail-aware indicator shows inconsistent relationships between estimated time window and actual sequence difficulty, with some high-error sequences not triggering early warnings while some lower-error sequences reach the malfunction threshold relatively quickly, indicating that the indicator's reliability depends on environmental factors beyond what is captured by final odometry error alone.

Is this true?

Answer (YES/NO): NO